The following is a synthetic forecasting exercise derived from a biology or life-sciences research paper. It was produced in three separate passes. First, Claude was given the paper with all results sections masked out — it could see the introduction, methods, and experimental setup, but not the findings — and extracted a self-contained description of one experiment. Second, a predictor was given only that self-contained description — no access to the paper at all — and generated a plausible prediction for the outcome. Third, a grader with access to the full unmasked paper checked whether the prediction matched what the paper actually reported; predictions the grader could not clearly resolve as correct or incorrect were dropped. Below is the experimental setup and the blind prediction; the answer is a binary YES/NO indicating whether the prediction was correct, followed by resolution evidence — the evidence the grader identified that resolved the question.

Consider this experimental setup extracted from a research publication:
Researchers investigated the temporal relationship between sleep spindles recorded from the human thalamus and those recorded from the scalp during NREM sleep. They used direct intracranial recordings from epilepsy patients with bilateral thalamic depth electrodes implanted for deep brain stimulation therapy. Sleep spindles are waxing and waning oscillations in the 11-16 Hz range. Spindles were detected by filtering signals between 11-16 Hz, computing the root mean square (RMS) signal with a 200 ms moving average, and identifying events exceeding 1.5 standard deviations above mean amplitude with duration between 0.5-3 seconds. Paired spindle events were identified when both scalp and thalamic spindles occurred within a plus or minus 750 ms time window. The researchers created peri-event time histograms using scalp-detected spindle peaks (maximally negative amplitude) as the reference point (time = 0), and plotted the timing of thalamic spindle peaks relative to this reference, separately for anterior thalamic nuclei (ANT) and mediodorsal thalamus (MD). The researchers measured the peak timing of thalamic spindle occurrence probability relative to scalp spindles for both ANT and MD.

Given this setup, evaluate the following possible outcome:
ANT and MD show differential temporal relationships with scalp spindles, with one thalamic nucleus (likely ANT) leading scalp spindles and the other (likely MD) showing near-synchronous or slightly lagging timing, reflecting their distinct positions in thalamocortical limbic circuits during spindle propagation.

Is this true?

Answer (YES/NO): NO